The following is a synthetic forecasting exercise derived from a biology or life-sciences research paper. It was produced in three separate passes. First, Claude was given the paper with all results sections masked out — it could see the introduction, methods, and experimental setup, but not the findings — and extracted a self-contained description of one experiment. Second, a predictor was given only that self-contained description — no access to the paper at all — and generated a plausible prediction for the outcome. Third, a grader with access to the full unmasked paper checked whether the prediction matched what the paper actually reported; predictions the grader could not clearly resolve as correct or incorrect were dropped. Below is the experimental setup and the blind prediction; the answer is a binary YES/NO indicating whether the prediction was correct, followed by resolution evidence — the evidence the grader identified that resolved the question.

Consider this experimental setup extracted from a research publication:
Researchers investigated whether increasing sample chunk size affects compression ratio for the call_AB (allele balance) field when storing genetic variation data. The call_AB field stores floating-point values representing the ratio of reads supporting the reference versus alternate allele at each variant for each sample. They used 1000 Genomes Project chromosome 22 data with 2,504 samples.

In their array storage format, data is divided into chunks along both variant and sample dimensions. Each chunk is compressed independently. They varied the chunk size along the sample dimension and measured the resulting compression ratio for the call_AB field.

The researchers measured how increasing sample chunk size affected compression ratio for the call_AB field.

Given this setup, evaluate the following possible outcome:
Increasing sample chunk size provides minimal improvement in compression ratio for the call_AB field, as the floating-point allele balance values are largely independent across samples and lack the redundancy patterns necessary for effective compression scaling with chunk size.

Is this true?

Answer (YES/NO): YES